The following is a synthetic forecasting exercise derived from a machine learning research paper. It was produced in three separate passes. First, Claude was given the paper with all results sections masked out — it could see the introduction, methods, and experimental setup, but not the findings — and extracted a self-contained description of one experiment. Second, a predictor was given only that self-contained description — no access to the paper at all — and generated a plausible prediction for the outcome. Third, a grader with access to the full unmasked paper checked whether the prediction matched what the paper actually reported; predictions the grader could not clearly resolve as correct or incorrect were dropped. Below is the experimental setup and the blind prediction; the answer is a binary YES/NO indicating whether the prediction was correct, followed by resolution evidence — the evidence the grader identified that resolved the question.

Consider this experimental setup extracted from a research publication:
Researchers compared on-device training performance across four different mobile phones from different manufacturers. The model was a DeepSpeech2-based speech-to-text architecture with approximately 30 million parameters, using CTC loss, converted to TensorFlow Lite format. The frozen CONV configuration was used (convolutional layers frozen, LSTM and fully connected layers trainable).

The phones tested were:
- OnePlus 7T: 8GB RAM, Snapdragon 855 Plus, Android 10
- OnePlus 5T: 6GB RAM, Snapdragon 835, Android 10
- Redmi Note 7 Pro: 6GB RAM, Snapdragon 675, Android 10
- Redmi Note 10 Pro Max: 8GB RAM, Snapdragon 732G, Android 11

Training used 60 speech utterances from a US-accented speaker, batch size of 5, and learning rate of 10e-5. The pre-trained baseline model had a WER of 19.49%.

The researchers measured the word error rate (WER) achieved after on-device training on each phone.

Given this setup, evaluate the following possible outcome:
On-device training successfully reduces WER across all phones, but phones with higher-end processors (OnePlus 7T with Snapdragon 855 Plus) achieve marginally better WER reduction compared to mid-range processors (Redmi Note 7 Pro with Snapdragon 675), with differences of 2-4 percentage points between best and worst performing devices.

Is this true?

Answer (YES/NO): NO